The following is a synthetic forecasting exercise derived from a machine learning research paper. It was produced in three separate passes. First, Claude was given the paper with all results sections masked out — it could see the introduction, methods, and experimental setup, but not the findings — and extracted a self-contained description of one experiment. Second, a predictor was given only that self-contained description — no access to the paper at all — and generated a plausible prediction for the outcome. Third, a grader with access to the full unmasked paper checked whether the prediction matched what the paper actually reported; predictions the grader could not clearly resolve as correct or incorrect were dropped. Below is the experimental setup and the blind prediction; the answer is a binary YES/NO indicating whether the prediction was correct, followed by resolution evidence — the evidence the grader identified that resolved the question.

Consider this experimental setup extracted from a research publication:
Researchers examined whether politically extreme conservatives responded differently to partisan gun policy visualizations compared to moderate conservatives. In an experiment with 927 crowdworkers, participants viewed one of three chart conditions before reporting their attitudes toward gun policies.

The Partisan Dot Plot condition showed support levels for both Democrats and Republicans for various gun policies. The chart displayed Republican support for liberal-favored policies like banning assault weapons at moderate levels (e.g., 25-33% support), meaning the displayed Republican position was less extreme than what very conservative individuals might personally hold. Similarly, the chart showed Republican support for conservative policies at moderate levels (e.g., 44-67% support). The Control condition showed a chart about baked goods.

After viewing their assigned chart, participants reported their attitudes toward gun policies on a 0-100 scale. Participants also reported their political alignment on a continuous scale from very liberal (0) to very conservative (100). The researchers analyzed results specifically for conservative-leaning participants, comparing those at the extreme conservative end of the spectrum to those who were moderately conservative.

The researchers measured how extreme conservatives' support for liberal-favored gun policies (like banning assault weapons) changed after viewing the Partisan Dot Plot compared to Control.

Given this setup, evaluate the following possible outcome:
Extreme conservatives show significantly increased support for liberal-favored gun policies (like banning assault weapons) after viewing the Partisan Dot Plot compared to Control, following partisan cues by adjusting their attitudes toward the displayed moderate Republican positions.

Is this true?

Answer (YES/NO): YES